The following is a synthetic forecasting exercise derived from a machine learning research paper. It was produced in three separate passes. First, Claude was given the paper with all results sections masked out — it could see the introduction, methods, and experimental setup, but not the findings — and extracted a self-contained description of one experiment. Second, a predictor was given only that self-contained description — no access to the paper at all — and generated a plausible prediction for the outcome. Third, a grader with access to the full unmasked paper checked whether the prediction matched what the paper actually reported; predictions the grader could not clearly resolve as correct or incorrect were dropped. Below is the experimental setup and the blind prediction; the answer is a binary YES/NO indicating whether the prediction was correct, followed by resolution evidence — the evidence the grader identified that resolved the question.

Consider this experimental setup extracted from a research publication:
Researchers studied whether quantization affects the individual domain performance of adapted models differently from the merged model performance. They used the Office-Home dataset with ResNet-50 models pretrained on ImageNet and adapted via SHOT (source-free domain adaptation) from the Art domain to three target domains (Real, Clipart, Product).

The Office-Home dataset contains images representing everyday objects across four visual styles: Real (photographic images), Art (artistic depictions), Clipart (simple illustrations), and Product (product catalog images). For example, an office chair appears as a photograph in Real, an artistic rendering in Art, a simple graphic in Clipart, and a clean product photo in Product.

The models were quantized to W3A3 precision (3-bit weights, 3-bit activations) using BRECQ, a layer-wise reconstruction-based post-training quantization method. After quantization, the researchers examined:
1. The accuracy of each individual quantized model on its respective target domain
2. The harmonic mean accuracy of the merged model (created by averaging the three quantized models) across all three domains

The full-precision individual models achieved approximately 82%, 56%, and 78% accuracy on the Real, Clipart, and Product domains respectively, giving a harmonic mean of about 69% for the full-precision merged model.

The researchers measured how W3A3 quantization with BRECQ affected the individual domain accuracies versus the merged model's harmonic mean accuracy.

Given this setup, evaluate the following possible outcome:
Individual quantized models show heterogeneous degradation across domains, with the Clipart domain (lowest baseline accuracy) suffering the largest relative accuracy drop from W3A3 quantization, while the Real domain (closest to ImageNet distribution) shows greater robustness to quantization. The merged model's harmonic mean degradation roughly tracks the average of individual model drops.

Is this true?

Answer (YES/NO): NO